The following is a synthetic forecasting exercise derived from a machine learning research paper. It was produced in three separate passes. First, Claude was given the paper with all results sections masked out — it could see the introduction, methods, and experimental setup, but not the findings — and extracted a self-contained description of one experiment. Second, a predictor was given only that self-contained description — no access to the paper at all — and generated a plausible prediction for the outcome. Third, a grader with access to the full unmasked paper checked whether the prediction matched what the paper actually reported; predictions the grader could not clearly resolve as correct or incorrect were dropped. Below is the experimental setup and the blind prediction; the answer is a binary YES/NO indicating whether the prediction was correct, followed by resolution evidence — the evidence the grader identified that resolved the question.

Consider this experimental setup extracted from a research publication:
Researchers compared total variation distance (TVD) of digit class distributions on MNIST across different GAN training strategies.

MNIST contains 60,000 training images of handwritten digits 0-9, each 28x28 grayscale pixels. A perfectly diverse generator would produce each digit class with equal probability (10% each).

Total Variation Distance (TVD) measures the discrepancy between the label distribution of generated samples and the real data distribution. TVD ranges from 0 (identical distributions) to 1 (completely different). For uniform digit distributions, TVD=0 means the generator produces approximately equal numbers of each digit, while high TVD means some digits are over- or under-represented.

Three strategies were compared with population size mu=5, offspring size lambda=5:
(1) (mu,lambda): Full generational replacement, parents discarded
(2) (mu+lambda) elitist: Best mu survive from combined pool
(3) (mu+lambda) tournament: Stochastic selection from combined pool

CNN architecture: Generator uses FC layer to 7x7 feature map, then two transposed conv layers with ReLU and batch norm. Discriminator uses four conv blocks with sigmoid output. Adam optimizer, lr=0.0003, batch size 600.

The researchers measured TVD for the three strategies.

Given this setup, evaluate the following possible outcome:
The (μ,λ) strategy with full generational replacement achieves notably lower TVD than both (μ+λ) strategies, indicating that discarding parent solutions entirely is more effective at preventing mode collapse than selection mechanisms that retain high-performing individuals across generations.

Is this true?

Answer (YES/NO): YES